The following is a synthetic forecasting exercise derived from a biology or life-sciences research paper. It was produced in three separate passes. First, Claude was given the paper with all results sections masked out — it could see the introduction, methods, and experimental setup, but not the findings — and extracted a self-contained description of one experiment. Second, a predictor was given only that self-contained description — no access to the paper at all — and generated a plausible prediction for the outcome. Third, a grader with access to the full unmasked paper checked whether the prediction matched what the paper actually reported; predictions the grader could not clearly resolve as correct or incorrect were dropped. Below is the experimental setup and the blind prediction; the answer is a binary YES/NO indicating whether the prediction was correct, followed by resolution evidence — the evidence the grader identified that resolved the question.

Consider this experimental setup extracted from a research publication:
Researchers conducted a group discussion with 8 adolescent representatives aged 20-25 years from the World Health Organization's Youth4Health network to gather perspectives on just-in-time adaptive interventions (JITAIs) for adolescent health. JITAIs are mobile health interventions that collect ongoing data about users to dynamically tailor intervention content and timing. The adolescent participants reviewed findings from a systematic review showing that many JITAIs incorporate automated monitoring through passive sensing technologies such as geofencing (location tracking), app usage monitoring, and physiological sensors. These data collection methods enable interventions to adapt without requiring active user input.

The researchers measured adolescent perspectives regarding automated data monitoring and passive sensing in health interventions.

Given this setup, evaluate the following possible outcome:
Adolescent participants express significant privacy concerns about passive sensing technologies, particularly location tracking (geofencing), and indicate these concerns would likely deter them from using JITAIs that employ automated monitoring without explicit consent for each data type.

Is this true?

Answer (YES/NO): NO